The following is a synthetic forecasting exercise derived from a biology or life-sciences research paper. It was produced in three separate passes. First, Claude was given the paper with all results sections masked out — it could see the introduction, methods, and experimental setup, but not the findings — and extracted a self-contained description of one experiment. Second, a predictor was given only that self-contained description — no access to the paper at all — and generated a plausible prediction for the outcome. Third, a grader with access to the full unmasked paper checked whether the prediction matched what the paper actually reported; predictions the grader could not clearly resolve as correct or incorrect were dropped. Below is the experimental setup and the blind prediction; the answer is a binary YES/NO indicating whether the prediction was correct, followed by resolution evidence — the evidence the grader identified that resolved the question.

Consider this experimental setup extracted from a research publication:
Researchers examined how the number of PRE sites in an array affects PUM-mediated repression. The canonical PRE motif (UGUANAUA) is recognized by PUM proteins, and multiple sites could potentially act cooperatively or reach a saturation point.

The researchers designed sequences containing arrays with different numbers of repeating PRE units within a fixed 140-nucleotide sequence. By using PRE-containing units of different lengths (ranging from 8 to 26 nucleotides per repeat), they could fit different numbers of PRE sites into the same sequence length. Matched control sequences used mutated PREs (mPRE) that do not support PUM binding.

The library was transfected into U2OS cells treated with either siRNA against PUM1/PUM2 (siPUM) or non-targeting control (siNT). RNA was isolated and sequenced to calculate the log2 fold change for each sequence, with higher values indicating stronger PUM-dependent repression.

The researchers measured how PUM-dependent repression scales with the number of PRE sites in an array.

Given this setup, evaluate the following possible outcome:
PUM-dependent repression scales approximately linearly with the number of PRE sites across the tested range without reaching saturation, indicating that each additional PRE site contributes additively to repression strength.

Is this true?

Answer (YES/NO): NO